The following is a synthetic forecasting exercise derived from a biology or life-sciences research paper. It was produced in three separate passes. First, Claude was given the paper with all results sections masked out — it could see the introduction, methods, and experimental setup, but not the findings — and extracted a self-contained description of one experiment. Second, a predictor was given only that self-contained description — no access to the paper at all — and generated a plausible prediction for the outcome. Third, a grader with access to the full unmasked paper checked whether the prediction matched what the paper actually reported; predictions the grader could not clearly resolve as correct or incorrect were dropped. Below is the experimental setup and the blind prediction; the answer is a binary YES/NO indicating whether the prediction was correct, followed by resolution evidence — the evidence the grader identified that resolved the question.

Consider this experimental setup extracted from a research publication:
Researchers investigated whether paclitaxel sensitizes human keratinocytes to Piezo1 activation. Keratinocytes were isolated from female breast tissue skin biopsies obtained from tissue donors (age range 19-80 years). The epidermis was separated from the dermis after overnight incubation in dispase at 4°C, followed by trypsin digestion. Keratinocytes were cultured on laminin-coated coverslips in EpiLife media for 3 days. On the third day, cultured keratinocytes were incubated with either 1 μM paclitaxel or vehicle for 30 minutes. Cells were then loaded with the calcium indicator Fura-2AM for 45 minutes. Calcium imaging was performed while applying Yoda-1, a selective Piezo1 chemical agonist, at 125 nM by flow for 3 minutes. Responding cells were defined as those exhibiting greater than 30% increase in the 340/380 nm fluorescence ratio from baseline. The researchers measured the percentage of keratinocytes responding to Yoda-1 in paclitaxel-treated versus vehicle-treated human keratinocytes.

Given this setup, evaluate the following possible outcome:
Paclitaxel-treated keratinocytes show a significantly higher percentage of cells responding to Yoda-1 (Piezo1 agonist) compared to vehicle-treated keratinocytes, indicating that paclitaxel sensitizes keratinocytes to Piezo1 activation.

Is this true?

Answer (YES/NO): YES